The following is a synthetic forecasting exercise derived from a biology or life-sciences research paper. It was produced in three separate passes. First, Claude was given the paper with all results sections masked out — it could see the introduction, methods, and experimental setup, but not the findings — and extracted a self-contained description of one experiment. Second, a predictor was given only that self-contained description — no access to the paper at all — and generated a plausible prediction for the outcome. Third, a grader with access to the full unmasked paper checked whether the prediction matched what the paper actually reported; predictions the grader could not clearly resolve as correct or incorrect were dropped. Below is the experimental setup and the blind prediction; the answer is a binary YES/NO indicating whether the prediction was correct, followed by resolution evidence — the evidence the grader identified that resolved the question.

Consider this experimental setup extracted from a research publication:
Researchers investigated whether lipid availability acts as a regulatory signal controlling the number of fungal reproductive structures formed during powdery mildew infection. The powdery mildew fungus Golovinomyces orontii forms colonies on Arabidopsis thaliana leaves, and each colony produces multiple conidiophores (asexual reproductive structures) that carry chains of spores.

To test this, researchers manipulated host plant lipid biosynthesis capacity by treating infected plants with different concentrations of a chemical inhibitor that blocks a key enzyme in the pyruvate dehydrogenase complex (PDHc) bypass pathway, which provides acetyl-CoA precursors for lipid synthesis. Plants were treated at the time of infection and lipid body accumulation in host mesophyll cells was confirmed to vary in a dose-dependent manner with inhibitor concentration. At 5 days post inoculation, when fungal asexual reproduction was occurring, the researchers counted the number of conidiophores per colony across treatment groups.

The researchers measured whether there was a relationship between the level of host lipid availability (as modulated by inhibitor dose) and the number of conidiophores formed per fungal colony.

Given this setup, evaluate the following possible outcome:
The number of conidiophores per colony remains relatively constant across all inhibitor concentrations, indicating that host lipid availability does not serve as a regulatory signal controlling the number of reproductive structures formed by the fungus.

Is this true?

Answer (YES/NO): NO